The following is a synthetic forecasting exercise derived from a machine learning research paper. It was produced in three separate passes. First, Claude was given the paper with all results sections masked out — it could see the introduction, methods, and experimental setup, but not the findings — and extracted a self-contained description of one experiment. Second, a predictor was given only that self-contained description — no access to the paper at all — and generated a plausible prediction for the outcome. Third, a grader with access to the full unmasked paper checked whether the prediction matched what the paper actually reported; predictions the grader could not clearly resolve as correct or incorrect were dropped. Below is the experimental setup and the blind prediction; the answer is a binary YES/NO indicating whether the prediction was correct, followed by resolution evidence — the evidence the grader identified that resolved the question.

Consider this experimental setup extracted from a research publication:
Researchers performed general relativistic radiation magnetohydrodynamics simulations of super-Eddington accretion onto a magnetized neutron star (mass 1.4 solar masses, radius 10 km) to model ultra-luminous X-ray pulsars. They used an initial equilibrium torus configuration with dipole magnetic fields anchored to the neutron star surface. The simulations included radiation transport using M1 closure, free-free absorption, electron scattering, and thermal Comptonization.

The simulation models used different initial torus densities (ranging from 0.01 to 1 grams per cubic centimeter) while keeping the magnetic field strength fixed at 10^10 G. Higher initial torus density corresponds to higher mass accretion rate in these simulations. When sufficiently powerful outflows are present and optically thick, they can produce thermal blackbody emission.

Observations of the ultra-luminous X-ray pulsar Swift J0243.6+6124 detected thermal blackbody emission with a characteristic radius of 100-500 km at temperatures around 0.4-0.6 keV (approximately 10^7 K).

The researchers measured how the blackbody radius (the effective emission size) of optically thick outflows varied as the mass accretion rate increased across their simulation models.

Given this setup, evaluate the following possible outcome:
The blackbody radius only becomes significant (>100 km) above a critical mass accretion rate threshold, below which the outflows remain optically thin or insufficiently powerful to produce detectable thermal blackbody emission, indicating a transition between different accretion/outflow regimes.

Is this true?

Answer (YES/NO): NO